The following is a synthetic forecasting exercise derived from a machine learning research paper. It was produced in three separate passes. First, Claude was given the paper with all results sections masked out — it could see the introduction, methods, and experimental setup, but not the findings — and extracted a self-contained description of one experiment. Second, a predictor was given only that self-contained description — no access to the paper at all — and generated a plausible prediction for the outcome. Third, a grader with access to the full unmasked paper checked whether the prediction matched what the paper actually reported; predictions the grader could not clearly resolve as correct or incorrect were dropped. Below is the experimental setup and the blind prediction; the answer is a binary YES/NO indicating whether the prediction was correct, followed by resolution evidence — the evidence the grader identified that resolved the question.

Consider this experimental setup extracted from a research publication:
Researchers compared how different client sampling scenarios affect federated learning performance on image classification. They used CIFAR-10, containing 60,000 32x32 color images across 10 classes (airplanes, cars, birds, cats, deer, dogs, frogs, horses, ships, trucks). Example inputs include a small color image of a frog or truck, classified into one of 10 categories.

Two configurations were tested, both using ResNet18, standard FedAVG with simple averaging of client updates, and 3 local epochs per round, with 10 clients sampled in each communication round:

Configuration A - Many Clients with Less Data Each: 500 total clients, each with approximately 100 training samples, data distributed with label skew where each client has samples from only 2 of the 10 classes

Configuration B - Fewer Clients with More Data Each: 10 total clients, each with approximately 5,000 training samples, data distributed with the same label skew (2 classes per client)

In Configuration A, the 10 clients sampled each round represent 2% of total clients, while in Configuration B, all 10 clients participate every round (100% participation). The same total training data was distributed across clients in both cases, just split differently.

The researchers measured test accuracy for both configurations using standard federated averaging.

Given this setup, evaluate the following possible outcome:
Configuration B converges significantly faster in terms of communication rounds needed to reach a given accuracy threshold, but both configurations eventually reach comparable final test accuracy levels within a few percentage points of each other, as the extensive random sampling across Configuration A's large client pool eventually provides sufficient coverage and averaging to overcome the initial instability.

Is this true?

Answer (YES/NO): NO